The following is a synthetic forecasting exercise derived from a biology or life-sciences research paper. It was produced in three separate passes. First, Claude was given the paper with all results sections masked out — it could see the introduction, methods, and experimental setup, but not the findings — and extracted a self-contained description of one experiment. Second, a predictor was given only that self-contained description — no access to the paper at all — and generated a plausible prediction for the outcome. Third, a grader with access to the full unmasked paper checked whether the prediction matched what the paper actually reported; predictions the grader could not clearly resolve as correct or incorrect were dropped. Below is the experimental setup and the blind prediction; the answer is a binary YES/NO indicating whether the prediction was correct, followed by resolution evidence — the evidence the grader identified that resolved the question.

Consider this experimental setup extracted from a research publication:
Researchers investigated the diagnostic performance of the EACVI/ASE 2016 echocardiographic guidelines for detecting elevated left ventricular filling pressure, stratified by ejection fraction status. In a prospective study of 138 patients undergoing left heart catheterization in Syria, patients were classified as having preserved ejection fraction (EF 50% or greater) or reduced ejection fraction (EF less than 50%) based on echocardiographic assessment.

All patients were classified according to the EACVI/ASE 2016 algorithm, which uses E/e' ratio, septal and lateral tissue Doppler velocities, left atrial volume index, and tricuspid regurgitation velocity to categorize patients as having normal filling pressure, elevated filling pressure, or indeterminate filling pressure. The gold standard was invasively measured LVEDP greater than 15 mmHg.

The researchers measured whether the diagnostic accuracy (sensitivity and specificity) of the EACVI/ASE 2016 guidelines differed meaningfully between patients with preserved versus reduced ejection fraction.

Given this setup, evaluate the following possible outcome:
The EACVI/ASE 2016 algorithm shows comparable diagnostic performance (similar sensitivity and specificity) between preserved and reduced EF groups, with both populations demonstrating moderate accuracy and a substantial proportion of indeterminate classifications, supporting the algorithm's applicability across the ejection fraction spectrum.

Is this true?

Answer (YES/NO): NO